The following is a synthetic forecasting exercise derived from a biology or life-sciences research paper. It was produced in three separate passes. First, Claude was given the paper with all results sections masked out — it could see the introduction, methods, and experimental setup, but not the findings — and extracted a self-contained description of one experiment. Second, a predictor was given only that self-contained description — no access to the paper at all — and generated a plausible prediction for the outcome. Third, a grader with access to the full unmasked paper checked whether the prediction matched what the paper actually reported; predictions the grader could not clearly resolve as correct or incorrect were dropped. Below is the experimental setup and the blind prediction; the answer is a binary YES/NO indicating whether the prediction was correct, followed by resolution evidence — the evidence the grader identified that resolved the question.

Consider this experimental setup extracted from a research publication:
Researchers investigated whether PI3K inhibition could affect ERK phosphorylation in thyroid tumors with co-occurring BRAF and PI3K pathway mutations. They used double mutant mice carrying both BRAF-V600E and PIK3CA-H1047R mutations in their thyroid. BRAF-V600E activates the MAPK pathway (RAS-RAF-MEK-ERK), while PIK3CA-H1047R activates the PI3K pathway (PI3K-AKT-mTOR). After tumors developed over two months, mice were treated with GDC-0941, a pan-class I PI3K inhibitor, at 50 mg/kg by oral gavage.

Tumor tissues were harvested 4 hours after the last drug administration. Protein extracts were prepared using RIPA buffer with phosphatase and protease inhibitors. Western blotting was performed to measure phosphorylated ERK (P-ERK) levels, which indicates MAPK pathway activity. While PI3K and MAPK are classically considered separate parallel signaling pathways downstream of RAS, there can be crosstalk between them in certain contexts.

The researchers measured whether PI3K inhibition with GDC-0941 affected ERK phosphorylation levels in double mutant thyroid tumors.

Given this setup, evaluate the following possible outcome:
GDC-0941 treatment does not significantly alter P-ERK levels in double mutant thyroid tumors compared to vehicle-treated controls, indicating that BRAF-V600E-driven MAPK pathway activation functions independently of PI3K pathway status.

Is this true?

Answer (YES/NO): YES